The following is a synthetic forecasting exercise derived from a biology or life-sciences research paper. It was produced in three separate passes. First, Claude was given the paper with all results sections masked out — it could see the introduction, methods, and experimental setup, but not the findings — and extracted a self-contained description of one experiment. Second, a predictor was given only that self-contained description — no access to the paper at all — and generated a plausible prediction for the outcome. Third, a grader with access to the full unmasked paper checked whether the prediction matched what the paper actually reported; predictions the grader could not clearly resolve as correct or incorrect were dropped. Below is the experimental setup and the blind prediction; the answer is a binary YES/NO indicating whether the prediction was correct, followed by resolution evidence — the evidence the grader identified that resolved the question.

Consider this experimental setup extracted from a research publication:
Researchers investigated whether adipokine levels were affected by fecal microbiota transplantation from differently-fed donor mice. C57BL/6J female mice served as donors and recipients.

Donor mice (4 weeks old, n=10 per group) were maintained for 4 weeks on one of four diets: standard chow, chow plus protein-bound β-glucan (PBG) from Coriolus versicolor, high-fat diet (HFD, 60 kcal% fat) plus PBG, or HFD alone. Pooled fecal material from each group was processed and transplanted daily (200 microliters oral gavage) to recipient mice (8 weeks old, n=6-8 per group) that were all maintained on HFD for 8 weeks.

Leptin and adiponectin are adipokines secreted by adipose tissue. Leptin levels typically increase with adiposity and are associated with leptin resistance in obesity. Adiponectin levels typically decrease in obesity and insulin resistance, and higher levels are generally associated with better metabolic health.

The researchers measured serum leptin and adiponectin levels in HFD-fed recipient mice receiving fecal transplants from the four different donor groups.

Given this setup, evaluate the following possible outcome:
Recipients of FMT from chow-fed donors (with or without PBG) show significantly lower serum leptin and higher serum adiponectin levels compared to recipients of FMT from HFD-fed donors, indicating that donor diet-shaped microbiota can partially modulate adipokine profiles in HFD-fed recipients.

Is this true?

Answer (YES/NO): YES